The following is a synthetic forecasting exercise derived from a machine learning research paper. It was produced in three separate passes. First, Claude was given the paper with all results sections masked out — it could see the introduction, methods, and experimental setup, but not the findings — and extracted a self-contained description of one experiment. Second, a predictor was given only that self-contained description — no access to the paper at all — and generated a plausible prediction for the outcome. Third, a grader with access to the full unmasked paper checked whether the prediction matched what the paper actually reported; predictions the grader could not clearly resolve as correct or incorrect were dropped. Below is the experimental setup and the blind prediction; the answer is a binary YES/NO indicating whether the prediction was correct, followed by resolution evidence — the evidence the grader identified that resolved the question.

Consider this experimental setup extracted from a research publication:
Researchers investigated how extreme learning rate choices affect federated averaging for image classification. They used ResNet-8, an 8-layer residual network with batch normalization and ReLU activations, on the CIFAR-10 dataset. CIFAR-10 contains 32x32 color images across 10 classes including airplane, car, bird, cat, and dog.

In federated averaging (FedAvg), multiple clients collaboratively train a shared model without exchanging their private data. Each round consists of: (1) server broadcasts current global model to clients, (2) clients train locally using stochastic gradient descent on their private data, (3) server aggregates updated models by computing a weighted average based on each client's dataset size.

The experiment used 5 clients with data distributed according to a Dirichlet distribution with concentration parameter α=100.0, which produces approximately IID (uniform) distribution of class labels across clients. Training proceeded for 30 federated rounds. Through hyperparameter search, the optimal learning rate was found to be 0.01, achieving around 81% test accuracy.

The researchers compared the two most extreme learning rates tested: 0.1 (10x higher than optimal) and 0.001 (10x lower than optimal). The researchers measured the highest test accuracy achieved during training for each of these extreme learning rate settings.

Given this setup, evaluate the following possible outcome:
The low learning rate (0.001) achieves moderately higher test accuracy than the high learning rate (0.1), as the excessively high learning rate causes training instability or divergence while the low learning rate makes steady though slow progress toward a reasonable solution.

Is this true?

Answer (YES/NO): NO